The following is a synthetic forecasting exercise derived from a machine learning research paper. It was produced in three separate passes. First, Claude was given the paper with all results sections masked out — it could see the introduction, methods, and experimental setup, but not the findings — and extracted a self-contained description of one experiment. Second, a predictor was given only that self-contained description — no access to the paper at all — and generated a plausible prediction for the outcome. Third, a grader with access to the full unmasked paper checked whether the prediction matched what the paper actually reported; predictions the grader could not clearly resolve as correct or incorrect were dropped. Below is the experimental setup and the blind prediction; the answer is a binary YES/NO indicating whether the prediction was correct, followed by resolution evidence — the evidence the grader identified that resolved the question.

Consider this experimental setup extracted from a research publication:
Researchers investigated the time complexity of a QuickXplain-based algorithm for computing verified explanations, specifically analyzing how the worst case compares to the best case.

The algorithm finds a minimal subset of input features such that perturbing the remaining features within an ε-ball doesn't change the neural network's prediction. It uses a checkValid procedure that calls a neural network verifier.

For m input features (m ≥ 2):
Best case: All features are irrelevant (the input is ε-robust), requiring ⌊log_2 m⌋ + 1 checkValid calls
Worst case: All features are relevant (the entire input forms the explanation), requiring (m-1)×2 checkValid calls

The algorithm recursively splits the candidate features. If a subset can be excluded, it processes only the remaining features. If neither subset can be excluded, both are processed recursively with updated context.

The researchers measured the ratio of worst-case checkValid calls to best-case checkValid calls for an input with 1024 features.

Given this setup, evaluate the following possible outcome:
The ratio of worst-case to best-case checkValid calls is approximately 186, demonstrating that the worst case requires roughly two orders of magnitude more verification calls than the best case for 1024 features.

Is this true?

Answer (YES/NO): YES